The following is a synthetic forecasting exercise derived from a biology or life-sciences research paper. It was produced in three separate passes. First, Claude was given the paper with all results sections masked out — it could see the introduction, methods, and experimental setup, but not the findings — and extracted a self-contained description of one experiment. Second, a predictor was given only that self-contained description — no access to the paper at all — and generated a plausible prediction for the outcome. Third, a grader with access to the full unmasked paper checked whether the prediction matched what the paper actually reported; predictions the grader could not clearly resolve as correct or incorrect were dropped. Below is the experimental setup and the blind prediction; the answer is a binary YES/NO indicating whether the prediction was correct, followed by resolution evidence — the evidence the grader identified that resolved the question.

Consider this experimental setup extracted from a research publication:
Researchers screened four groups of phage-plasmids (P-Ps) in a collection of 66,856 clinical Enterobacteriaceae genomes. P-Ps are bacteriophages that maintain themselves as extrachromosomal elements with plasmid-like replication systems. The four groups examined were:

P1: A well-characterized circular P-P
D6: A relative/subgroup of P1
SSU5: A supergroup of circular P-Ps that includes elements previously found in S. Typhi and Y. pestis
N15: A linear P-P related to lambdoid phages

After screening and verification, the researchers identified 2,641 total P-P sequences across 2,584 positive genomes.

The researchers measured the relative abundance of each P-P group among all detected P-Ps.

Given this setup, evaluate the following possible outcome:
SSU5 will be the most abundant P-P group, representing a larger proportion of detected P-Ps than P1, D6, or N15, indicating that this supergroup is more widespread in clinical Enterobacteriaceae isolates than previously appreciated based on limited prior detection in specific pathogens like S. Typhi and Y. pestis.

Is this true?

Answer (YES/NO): YES